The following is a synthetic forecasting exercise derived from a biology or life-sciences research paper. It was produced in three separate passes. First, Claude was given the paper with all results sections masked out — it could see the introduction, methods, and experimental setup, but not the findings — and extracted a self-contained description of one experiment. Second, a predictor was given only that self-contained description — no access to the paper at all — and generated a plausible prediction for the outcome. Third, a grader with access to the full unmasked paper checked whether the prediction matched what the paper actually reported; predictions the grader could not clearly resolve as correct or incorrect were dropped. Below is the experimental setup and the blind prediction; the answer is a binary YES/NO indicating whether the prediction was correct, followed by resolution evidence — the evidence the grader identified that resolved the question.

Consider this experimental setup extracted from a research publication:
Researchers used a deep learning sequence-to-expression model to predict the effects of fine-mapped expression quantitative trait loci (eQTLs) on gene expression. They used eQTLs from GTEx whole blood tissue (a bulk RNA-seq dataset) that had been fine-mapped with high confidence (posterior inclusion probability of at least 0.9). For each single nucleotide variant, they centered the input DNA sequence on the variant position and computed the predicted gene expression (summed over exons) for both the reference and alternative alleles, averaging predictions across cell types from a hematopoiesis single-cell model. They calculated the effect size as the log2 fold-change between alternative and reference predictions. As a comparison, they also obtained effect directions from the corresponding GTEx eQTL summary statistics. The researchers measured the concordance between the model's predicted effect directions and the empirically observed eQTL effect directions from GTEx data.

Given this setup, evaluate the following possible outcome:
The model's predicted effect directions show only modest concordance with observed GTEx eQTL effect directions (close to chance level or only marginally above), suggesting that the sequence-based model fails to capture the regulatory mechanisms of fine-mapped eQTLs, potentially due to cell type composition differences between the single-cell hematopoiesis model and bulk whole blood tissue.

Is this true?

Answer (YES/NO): NO